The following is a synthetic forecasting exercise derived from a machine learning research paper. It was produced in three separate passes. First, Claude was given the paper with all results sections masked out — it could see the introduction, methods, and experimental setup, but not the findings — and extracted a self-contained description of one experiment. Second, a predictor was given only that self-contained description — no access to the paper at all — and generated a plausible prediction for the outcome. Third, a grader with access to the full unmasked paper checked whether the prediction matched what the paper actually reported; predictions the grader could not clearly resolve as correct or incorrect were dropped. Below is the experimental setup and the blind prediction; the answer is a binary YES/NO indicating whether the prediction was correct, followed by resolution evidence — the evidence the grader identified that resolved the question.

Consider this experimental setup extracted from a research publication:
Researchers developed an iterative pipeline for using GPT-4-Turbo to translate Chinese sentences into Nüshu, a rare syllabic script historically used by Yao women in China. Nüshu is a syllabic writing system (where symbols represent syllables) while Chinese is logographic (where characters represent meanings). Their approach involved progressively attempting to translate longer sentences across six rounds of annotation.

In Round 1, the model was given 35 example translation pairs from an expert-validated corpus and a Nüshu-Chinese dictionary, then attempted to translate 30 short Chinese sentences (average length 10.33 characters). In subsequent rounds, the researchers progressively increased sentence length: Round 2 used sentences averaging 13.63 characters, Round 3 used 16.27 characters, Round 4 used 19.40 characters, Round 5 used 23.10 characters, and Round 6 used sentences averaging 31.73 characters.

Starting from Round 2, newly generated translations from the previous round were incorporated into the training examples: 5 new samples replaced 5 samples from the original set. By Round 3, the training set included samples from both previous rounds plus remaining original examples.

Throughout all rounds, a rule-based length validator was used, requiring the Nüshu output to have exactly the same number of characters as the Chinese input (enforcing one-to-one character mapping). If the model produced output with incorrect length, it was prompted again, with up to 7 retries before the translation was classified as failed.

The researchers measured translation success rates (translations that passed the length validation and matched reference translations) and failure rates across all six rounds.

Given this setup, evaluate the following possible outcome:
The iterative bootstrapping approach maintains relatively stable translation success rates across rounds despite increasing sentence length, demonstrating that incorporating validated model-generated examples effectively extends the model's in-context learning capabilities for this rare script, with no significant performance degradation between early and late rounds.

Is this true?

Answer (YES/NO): NO